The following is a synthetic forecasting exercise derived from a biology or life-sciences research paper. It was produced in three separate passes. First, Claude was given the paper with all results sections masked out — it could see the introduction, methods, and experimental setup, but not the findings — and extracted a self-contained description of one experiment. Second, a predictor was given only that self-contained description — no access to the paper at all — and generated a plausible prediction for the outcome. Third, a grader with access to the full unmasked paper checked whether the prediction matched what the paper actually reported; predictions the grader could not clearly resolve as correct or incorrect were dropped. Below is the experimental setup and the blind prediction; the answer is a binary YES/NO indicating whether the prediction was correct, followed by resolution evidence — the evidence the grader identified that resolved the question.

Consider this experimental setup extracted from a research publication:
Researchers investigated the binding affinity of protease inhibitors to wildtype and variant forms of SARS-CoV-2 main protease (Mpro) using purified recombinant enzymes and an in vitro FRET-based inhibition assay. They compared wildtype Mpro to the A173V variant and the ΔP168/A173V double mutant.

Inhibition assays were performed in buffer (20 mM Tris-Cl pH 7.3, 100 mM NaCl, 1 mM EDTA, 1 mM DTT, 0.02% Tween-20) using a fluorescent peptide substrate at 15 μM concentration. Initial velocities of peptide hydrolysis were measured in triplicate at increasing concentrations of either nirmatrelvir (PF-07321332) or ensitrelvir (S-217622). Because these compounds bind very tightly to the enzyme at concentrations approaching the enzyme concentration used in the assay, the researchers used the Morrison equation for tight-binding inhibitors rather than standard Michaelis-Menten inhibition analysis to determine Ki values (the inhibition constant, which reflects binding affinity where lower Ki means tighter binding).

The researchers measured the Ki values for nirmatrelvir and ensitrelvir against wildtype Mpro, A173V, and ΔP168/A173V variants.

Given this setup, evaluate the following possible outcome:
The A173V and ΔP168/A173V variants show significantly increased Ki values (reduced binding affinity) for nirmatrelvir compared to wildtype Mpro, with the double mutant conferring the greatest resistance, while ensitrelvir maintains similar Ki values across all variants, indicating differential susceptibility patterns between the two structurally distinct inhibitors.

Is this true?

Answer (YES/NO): NO